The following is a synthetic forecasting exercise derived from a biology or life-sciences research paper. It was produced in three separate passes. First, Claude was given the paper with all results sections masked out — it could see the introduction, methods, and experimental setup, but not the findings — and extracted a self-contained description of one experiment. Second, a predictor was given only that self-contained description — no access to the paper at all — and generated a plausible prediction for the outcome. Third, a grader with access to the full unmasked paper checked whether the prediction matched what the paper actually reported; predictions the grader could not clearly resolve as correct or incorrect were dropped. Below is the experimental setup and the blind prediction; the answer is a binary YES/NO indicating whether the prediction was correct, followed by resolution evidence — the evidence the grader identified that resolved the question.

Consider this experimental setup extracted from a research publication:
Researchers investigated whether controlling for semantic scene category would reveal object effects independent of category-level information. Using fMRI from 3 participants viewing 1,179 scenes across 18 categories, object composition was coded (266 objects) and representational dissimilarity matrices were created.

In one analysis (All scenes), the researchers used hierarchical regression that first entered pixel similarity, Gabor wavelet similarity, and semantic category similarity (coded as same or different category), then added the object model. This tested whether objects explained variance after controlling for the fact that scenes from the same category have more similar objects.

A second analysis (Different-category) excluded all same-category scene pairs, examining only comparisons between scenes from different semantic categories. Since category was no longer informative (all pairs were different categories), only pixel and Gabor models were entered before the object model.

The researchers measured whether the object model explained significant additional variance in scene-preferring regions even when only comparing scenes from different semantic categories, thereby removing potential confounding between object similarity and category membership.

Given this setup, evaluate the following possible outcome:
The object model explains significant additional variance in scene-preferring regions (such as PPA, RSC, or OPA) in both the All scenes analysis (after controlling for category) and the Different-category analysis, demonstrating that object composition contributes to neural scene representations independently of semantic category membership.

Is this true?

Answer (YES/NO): YES